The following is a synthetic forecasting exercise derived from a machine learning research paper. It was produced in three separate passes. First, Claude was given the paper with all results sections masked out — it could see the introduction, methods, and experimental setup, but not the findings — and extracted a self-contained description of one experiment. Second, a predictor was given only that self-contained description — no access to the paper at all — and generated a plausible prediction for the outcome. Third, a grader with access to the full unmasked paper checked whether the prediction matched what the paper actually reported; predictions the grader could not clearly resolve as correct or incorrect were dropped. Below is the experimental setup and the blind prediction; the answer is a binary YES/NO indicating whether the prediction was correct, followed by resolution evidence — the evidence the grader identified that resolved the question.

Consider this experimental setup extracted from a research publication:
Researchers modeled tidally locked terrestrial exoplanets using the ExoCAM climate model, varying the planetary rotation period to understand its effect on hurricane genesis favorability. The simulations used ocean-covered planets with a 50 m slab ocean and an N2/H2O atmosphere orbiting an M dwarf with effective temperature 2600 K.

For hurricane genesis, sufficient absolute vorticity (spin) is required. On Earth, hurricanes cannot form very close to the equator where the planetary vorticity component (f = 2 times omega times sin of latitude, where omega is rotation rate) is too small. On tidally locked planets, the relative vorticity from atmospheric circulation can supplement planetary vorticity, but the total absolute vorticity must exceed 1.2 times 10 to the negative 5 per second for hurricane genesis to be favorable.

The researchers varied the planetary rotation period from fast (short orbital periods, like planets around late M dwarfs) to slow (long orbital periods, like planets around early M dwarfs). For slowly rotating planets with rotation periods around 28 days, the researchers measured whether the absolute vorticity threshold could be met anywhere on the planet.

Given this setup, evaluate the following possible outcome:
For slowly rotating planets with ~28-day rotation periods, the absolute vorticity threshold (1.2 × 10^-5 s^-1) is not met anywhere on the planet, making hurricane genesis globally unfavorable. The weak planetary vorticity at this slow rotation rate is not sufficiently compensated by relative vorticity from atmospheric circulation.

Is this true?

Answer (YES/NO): NO